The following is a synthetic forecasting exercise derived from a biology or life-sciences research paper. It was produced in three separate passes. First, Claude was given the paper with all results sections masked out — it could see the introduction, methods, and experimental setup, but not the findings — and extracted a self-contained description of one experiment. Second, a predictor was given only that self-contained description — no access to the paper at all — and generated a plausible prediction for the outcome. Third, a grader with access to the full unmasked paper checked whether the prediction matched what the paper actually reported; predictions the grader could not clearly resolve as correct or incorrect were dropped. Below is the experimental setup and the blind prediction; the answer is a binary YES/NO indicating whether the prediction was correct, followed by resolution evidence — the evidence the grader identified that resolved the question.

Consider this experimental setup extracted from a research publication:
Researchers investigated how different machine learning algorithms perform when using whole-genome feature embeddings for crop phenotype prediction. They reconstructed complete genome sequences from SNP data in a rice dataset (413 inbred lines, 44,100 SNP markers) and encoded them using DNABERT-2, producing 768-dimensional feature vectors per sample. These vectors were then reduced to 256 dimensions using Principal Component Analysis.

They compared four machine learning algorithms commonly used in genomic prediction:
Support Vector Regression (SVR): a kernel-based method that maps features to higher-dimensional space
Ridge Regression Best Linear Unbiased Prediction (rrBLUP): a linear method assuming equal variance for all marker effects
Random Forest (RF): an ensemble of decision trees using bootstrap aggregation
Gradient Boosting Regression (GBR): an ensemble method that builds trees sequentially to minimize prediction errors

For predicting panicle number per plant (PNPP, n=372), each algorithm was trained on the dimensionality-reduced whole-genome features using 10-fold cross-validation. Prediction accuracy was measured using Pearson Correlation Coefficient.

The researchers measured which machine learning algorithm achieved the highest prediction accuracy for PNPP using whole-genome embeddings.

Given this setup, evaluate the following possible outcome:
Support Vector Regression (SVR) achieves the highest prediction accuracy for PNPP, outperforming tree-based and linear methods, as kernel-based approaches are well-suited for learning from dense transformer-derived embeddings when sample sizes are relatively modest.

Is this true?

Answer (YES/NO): YES